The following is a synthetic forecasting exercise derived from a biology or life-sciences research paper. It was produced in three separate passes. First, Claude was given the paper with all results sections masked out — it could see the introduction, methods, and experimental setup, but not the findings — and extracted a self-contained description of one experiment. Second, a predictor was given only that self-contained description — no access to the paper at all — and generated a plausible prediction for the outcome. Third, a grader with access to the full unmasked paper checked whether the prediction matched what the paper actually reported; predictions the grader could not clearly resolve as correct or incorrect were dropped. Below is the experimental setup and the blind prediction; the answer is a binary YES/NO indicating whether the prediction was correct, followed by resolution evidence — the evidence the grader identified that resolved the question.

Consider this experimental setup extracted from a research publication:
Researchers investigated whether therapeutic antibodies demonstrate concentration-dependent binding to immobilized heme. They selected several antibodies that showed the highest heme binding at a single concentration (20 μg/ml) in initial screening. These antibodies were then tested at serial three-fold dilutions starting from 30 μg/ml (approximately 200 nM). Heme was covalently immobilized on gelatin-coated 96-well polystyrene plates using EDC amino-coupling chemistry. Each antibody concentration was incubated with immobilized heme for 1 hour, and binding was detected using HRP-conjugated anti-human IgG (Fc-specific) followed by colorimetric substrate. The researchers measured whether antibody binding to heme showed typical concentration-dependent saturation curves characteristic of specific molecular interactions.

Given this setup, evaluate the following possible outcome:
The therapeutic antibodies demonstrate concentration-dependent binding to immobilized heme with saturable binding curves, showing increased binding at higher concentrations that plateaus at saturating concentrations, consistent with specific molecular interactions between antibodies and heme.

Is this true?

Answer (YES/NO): YES